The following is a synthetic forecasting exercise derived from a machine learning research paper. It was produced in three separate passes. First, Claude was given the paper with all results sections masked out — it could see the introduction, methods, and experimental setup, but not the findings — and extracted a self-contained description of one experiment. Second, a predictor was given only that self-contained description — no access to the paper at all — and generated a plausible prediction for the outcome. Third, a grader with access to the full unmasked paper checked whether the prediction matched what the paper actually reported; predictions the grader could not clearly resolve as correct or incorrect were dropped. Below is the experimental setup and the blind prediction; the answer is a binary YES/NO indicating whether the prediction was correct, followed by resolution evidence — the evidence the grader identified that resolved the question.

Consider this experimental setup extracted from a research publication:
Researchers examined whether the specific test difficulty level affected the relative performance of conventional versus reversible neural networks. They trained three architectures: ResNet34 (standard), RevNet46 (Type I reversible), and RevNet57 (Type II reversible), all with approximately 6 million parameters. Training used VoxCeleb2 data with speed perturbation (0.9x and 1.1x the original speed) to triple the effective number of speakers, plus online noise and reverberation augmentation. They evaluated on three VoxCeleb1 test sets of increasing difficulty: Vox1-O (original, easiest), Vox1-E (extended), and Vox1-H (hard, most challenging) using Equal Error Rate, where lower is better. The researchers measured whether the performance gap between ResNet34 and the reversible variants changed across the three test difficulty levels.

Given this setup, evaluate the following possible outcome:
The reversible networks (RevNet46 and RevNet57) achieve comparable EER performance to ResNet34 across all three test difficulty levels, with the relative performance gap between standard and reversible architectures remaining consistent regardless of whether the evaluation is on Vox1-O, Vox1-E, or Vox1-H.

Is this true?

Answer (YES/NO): YES